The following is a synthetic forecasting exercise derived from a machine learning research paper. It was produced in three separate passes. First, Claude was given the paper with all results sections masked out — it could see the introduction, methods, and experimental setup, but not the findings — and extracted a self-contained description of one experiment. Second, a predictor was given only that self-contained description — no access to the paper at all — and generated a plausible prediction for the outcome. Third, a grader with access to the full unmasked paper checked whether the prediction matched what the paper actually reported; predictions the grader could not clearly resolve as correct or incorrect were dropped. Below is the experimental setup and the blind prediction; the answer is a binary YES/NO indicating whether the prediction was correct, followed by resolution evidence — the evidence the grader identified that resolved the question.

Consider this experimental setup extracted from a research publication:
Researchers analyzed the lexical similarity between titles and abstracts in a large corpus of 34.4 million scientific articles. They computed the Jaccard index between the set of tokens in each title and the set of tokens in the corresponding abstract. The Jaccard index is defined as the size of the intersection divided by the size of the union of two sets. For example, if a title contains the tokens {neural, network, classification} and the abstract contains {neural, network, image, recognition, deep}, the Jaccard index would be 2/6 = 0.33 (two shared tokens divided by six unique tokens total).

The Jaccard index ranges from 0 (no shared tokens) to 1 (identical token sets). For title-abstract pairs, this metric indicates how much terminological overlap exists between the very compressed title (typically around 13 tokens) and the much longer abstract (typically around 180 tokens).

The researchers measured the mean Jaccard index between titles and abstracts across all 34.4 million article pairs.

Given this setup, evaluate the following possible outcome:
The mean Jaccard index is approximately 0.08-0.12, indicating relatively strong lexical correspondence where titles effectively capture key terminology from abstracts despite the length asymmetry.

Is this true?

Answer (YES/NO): NO